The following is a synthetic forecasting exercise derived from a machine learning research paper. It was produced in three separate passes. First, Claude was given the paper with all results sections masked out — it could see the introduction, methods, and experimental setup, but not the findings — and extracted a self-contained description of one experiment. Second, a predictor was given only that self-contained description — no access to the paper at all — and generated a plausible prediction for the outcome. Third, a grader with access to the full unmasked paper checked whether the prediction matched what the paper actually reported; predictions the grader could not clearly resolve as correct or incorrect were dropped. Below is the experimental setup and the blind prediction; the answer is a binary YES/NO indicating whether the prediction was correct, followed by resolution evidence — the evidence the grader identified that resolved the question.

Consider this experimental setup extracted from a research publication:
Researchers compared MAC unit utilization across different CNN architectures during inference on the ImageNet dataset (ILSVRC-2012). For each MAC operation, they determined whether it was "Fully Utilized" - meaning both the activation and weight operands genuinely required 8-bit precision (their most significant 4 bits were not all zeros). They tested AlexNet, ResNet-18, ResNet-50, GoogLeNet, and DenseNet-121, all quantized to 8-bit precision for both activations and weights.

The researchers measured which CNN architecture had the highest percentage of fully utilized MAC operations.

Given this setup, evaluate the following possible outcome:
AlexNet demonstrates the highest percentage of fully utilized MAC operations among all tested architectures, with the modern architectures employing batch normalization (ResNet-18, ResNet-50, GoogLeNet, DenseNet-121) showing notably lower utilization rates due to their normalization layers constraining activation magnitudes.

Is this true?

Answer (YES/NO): NO